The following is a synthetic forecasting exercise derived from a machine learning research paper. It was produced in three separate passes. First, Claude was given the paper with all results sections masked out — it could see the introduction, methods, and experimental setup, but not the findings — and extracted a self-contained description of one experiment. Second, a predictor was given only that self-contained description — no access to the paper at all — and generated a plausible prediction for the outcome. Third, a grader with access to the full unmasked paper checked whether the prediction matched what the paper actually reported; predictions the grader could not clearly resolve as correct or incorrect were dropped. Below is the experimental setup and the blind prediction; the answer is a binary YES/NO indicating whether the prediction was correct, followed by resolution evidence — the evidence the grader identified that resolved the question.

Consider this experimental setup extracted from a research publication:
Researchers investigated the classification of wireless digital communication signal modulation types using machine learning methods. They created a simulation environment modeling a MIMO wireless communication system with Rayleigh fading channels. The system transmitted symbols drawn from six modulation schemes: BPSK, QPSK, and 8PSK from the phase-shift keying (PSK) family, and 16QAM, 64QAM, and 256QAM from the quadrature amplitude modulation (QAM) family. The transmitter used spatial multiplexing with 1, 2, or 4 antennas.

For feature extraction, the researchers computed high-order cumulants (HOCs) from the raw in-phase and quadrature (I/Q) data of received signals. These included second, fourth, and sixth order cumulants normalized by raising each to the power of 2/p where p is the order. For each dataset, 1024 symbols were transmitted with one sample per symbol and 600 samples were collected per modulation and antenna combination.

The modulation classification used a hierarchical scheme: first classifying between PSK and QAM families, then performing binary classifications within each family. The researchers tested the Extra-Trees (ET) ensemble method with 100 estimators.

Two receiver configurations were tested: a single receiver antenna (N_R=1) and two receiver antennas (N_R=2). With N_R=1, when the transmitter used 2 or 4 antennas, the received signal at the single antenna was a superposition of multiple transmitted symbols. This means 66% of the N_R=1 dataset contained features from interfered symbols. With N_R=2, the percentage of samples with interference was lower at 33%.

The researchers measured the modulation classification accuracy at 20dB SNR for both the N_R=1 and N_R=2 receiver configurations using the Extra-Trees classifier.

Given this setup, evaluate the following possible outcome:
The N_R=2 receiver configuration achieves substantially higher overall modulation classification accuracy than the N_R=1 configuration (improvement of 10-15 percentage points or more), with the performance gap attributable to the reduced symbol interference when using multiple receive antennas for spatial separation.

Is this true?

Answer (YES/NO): YES